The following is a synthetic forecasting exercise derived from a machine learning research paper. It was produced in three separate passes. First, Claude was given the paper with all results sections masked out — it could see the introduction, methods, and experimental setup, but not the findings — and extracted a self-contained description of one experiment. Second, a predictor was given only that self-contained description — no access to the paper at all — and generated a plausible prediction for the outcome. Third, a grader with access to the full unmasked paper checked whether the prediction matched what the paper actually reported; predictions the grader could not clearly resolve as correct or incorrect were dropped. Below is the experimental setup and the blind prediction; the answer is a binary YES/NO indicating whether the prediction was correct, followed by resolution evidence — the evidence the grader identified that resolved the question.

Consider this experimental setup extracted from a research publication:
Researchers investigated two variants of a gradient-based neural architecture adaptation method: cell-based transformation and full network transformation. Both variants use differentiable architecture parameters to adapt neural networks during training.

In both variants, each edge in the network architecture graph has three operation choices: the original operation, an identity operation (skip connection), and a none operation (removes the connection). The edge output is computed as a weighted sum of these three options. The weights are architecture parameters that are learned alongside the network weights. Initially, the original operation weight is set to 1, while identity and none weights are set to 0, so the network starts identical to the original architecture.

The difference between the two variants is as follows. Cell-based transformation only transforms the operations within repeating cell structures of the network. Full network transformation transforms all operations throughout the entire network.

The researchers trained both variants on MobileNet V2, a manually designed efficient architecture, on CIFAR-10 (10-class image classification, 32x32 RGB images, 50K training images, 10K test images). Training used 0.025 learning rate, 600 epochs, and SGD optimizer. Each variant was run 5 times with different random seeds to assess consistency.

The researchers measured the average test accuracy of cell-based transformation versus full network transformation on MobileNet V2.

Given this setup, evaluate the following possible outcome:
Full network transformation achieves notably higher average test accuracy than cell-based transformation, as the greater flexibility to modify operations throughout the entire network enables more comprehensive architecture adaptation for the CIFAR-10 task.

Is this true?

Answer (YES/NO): NO